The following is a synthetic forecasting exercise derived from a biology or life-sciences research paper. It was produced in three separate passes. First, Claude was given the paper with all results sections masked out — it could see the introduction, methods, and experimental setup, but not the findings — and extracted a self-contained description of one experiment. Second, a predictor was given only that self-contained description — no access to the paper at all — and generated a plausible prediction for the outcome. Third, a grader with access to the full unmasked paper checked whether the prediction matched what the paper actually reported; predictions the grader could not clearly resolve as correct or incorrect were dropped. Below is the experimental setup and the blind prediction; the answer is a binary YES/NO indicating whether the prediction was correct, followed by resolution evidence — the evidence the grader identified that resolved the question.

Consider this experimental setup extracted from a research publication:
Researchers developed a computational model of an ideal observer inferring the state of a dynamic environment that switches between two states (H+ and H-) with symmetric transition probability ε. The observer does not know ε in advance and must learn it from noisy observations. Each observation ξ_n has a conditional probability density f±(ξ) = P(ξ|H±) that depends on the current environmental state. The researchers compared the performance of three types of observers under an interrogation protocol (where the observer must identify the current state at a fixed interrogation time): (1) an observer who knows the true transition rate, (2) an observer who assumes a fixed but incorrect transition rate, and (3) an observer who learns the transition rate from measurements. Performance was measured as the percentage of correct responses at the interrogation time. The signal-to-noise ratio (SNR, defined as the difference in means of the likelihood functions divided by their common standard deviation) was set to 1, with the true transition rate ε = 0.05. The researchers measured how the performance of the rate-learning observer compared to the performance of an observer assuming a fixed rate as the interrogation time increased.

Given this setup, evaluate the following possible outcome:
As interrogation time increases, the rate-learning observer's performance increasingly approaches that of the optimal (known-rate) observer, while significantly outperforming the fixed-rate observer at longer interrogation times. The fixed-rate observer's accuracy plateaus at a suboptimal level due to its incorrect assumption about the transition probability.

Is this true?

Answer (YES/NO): NO